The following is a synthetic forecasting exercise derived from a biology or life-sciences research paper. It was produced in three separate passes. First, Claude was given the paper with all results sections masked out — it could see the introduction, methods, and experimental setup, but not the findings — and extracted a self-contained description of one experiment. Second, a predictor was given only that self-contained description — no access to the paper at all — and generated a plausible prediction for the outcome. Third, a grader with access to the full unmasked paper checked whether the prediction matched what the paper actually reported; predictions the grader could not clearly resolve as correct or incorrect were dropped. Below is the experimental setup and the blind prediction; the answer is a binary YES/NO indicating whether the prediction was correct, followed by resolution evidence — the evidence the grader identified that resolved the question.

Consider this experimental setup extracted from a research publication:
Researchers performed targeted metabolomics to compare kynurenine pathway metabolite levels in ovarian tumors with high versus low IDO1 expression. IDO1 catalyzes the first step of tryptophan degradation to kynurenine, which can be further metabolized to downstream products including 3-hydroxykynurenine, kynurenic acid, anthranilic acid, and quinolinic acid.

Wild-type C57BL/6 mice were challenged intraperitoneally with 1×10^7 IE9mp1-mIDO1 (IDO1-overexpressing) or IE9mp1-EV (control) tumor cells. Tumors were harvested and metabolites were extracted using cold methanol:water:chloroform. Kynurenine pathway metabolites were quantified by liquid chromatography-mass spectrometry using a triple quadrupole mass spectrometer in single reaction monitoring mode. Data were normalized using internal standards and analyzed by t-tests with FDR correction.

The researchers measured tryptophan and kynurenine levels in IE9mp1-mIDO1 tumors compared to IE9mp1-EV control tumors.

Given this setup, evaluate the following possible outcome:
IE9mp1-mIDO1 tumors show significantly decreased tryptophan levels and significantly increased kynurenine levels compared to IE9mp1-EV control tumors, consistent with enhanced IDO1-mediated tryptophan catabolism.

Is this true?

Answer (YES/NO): YES